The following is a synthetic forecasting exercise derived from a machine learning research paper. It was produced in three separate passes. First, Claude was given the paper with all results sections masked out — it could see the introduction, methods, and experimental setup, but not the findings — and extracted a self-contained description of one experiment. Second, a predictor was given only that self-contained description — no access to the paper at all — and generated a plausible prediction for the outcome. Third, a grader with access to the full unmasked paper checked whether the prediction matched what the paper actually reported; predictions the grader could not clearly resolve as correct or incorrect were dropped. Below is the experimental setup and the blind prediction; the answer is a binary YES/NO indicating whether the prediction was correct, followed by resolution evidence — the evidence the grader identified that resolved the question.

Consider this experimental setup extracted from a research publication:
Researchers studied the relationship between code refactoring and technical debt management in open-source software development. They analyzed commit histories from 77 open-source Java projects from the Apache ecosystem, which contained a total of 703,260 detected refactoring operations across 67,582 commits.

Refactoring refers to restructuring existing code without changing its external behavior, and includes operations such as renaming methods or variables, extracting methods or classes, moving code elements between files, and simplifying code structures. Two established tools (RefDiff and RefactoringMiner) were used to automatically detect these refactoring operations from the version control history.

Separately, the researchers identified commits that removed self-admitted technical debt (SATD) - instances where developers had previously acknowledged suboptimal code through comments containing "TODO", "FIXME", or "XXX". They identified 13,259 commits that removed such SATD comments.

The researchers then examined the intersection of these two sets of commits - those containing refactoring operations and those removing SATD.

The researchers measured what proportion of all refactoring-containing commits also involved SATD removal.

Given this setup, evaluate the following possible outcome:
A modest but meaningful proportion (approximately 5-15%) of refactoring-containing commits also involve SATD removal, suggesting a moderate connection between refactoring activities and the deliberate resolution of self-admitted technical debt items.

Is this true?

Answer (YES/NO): YES